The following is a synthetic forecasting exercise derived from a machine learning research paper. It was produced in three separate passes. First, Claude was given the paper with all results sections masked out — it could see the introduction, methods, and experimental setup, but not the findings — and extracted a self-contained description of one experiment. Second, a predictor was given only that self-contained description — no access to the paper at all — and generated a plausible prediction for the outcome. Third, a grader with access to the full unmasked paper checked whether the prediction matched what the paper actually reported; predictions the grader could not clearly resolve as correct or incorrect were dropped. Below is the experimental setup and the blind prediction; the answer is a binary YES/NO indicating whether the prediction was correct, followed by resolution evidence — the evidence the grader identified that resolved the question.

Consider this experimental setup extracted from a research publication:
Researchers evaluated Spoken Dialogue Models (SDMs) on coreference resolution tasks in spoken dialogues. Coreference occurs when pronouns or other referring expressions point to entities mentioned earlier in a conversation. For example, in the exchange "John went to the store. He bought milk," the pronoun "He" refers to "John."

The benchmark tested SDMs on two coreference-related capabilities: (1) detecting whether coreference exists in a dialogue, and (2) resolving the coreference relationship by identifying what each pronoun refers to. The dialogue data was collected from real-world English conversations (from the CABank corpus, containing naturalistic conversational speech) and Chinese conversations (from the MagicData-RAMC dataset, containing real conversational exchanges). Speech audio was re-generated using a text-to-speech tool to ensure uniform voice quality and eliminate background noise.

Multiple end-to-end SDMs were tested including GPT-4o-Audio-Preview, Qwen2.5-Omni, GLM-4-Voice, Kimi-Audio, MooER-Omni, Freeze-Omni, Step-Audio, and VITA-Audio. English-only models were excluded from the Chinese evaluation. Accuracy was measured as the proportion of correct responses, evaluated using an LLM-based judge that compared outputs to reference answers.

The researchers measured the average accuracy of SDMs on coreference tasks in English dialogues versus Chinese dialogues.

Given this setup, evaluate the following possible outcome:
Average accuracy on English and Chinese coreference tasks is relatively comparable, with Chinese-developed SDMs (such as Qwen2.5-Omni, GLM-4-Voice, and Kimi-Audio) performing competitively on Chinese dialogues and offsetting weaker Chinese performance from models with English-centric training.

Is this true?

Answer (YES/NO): NO